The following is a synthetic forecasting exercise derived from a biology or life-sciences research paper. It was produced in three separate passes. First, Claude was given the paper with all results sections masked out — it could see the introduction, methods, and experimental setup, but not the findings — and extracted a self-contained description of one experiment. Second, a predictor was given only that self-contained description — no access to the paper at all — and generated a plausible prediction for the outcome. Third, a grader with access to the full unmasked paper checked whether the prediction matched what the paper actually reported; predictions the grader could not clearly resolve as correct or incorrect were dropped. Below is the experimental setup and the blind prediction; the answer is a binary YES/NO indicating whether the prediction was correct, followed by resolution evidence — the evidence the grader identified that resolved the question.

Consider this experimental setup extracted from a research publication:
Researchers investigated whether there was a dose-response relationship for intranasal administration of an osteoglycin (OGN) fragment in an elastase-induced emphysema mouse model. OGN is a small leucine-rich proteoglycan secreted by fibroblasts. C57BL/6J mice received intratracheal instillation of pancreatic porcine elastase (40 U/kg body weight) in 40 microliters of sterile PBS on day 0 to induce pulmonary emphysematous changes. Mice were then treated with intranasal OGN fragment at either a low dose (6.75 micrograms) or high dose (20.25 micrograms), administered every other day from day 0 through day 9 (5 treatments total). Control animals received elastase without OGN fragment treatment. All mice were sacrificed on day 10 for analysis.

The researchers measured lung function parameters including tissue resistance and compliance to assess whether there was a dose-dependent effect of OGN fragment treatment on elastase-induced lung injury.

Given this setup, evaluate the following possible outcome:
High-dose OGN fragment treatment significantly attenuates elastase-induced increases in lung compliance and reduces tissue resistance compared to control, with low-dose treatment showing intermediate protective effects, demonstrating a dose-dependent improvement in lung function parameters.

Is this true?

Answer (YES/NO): NO